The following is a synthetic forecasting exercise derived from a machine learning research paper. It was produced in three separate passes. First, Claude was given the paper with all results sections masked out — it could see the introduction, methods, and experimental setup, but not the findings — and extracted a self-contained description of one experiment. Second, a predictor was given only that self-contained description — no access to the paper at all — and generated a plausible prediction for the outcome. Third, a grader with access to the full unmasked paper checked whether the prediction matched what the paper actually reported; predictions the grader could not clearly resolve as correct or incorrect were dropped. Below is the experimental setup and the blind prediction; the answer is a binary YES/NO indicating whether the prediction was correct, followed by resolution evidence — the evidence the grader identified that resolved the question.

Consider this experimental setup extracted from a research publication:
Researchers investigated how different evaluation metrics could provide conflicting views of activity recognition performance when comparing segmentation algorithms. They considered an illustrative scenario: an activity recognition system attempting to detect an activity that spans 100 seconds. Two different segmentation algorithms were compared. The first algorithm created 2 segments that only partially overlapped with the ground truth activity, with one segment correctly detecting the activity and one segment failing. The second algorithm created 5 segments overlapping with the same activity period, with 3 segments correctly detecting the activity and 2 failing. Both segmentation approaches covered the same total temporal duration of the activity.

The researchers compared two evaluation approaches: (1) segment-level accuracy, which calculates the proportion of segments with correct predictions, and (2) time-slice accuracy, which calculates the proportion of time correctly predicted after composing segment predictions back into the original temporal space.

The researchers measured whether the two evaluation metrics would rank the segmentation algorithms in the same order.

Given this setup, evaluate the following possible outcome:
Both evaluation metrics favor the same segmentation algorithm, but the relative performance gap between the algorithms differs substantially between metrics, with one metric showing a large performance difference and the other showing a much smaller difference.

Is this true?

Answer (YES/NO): NO